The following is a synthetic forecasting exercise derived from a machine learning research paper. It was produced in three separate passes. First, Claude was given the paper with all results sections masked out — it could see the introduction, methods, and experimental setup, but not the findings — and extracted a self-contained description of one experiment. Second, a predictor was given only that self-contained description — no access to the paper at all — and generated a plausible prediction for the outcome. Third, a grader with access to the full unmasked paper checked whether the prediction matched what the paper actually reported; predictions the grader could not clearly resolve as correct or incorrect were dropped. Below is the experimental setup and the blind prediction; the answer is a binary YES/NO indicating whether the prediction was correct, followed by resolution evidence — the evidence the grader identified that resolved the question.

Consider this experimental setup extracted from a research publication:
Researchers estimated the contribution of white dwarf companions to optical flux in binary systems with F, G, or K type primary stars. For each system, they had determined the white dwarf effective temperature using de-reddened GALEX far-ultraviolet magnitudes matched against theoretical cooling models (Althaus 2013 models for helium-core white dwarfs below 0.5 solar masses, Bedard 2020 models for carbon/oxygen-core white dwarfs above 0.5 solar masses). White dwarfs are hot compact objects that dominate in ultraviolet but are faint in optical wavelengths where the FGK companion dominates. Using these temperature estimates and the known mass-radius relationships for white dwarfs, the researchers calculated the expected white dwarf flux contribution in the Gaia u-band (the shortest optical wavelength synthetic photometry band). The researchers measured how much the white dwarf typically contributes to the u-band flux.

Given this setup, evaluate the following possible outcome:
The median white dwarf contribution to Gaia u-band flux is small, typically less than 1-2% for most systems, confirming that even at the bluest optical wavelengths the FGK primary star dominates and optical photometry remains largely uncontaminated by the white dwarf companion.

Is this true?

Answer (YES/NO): YES